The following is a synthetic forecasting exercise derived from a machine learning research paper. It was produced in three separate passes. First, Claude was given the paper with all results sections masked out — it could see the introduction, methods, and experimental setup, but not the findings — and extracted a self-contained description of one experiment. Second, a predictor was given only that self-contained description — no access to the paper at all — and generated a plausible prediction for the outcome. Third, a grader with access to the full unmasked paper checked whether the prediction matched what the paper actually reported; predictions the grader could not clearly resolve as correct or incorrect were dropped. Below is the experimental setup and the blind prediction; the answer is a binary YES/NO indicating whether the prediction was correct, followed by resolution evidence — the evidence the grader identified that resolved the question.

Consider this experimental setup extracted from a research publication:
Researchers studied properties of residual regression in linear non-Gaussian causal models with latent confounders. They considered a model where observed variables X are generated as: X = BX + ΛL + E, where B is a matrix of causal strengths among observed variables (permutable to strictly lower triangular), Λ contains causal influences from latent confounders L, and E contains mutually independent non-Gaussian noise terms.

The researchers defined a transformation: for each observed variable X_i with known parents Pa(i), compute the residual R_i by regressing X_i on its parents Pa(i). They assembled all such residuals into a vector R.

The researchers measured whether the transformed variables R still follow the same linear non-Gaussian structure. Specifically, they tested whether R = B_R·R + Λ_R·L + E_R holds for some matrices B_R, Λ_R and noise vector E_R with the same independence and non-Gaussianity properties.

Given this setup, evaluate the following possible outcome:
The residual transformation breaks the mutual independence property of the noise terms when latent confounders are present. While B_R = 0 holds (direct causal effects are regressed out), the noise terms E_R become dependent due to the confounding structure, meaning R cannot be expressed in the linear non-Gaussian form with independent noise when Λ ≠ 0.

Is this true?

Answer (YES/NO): NO